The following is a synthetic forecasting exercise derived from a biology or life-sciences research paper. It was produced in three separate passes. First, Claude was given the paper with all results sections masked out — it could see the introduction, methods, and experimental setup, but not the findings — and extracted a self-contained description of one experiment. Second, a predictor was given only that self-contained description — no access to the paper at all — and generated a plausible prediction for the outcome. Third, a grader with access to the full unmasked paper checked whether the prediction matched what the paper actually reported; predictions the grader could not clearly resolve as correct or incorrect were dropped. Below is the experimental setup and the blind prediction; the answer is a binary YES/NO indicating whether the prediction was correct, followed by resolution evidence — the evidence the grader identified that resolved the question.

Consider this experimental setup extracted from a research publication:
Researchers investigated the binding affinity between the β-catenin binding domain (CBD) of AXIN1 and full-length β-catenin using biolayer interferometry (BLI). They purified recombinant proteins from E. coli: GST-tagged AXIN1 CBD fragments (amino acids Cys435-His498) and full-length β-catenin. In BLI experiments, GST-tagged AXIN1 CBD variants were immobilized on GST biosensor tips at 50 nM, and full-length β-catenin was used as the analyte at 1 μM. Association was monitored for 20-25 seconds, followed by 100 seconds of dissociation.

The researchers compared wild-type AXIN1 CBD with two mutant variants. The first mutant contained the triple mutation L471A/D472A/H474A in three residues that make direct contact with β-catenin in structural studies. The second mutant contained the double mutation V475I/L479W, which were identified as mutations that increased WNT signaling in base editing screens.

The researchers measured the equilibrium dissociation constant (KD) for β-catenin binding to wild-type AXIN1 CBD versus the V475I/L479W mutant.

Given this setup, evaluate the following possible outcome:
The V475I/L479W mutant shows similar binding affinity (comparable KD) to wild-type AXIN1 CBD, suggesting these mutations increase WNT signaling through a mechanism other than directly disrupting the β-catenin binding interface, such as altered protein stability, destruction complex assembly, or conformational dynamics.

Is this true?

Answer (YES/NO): NO